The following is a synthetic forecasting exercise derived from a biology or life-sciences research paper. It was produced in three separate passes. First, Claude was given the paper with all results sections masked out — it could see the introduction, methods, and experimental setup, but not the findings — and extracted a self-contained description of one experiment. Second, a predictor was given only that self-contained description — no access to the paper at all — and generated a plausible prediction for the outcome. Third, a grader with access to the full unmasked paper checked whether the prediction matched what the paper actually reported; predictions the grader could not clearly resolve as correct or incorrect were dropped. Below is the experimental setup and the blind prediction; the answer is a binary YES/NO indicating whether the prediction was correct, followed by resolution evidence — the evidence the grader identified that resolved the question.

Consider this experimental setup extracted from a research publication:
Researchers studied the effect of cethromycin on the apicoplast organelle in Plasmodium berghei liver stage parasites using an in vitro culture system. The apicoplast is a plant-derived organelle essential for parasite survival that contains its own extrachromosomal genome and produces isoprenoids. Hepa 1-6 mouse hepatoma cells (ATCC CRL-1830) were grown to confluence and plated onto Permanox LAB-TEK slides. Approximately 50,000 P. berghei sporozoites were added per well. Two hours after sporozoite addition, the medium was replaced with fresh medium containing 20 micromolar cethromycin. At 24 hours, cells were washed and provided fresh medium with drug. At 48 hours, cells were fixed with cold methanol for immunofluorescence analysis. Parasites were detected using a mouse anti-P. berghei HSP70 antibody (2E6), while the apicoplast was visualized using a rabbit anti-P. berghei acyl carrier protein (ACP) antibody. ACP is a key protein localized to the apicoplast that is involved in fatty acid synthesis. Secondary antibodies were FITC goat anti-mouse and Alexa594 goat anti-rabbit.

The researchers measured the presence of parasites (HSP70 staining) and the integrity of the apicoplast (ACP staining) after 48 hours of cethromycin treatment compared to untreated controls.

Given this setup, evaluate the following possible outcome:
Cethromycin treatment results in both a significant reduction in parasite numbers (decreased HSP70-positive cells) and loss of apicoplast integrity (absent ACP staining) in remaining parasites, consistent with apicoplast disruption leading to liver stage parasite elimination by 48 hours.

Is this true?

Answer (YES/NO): NO